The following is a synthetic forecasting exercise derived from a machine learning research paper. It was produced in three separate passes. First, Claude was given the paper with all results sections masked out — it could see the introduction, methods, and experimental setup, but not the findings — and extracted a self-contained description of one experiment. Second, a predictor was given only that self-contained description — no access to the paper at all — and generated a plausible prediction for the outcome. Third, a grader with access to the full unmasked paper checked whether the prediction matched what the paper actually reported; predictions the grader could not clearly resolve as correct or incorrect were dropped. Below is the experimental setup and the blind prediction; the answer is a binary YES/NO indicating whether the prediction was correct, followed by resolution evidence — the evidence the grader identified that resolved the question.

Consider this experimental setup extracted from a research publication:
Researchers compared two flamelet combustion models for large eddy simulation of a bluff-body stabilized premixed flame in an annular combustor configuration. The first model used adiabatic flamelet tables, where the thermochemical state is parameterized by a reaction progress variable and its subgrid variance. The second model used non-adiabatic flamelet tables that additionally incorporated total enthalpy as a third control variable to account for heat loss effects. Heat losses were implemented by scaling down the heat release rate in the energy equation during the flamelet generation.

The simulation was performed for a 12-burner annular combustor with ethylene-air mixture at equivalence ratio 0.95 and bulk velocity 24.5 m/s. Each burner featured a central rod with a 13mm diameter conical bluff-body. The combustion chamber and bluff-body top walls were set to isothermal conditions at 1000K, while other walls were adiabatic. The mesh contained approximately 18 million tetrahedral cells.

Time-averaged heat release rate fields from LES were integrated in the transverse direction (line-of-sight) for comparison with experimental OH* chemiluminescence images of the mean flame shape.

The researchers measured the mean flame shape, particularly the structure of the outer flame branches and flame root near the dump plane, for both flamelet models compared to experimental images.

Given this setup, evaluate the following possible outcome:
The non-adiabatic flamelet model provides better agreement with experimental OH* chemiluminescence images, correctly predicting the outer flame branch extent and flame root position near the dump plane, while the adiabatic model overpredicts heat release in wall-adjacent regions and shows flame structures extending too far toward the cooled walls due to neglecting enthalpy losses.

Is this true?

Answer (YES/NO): YES